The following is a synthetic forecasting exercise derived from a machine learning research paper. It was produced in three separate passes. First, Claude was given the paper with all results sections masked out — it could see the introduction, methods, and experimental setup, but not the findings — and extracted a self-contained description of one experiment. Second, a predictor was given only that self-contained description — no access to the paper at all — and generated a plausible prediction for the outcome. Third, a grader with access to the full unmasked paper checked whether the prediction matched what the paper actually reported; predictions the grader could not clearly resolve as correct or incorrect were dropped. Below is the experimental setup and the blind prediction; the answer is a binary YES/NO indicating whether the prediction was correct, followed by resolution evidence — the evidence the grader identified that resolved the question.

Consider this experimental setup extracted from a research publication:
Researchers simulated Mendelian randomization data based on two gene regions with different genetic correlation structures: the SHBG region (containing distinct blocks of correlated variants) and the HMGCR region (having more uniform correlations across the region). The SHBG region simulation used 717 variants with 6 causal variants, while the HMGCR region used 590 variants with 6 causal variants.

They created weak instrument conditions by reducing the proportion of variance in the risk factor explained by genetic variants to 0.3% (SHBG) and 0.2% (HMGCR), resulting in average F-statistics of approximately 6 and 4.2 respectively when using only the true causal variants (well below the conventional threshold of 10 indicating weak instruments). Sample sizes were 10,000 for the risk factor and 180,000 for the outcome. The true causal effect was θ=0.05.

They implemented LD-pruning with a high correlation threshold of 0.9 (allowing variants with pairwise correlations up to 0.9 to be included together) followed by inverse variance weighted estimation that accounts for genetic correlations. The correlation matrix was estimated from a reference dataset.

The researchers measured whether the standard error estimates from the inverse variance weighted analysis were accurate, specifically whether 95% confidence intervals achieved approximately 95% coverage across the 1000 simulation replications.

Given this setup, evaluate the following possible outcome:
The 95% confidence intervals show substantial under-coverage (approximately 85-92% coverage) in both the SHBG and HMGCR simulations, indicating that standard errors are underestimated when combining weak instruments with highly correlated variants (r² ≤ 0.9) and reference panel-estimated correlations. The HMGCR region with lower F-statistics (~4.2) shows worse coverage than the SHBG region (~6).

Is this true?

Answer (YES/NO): NO